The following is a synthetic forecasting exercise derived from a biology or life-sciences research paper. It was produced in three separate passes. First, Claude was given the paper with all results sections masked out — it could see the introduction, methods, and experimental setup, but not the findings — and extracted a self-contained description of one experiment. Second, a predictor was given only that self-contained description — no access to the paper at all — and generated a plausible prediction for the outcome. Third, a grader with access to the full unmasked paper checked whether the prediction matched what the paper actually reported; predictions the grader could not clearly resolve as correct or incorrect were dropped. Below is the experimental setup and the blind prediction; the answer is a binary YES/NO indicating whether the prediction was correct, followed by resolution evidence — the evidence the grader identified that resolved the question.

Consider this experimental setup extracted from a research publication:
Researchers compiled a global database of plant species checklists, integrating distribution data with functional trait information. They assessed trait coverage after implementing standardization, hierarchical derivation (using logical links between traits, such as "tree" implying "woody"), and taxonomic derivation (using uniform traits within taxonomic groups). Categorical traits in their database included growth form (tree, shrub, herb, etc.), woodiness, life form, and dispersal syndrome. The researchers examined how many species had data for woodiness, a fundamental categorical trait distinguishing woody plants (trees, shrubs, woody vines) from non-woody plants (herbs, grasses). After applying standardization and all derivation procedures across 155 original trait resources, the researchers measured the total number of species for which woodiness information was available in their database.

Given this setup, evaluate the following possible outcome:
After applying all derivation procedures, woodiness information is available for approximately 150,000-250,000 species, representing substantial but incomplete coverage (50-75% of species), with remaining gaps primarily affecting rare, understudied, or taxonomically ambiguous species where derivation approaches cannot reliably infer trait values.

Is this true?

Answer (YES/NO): YES